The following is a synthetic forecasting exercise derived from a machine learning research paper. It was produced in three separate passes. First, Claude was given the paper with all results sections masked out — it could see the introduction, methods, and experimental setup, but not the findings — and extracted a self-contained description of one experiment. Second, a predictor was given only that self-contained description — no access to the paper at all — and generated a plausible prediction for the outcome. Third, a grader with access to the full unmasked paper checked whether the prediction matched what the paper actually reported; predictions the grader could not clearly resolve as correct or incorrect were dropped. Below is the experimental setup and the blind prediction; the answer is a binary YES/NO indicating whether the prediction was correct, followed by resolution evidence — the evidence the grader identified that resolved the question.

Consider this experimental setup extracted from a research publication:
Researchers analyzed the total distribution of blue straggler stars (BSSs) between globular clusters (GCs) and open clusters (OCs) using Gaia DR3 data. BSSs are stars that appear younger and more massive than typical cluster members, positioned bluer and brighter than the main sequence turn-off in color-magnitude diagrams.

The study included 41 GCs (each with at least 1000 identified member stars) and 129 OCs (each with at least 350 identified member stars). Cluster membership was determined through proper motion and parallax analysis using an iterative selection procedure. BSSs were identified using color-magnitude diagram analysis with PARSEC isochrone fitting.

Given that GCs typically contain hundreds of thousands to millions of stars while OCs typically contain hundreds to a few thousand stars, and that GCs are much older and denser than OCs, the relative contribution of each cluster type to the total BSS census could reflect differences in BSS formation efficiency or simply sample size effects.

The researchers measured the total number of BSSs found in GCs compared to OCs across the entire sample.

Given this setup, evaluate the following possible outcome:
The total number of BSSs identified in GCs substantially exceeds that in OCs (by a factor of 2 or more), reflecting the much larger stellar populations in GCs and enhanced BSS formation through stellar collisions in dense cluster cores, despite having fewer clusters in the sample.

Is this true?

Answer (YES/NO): YES